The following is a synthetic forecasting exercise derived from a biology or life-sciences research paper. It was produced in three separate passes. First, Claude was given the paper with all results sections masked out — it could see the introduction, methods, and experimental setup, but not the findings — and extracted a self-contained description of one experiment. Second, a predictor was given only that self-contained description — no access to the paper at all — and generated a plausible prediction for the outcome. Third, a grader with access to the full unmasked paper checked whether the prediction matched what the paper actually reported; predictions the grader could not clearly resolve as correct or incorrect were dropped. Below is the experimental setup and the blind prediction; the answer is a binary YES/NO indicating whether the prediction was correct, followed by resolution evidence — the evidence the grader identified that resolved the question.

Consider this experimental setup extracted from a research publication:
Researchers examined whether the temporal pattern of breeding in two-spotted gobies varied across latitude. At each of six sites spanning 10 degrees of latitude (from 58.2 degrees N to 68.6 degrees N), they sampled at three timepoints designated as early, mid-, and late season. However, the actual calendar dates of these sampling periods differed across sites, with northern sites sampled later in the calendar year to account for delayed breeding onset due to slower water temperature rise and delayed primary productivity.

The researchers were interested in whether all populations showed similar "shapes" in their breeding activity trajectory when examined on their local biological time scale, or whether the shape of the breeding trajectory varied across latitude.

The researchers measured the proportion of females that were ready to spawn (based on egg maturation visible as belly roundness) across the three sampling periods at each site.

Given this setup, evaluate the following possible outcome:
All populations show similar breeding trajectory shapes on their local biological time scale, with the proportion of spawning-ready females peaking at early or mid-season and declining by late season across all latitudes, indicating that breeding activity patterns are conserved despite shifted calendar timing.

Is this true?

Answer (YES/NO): NO